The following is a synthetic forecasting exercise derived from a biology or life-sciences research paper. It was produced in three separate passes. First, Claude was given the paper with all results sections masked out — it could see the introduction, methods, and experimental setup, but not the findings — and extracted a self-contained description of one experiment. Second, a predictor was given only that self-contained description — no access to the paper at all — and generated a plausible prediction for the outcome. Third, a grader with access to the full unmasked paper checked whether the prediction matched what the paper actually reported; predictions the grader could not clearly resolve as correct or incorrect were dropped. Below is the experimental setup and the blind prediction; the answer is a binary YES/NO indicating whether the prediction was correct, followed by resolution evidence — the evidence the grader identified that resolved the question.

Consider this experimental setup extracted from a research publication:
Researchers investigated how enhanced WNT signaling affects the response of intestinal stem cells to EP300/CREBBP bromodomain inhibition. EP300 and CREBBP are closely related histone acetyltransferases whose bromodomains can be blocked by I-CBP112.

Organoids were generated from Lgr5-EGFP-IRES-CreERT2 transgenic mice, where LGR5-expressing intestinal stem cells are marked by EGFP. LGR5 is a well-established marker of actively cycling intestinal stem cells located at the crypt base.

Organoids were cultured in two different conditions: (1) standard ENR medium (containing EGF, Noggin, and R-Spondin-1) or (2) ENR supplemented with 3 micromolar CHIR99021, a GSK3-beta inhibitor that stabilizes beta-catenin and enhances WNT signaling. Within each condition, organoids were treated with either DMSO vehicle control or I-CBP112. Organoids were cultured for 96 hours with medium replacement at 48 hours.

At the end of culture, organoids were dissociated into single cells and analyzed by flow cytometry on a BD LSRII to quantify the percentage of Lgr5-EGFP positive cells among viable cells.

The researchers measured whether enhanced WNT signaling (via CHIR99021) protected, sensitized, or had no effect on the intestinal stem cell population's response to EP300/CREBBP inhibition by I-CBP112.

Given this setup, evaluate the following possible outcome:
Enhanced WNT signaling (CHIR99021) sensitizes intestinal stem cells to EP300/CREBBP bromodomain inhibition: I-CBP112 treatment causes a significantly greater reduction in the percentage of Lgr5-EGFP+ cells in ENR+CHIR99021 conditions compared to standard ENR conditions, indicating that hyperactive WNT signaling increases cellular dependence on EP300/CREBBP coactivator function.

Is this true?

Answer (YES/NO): NO